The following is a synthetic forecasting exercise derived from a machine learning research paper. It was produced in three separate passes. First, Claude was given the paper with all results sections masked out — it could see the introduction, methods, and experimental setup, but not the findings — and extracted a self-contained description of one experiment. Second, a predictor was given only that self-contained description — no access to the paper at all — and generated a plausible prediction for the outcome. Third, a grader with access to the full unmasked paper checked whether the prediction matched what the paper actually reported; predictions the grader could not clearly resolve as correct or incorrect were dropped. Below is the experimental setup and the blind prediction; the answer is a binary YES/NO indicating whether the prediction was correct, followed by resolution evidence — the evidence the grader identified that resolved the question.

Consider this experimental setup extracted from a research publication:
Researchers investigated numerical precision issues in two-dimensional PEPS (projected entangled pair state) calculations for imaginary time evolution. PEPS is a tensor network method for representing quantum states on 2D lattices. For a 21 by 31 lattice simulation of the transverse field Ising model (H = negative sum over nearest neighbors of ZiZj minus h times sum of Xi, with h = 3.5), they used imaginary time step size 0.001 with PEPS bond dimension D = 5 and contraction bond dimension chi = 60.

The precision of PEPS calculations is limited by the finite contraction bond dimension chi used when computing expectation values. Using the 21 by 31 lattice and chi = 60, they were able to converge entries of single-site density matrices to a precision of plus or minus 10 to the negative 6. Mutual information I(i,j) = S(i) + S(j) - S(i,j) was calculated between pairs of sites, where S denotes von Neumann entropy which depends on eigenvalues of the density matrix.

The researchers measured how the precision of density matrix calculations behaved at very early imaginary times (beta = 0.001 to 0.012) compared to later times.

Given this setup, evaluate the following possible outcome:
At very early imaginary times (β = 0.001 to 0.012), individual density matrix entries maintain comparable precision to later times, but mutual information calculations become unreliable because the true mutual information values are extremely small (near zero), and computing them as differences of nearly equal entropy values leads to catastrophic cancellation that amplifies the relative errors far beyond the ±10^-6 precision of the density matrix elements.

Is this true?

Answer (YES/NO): NO